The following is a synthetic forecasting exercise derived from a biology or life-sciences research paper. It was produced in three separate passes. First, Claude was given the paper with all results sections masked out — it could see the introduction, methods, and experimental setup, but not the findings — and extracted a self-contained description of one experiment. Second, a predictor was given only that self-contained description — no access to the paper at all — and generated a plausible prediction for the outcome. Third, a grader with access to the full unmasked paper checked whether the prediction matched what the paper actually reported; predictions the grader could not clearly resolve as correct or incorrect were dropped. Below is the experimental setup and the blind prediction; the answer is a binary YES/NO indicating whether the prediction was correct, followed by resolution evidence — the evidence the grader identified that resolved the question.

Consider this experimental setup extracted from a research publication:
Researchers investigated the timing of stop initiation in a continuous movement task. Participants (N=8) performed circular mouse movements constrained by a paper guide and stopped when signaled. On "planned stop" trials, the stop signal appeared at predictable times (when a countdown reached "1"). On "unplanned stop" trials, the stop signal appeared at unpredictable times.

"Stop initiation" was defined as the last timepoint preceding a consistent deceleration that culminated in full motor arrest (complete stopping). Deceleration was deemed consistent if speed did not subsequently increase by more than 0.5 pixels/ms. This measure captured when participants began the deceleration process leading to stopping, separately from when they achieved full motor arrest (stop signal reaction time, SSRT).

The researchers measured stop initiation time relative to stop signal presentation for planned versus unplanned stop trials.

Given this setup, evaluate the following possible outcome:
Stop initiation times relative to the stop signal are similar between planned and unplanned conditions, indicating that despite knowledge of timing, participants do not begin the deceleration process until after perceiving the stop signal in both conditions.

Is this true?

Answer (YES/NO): NO